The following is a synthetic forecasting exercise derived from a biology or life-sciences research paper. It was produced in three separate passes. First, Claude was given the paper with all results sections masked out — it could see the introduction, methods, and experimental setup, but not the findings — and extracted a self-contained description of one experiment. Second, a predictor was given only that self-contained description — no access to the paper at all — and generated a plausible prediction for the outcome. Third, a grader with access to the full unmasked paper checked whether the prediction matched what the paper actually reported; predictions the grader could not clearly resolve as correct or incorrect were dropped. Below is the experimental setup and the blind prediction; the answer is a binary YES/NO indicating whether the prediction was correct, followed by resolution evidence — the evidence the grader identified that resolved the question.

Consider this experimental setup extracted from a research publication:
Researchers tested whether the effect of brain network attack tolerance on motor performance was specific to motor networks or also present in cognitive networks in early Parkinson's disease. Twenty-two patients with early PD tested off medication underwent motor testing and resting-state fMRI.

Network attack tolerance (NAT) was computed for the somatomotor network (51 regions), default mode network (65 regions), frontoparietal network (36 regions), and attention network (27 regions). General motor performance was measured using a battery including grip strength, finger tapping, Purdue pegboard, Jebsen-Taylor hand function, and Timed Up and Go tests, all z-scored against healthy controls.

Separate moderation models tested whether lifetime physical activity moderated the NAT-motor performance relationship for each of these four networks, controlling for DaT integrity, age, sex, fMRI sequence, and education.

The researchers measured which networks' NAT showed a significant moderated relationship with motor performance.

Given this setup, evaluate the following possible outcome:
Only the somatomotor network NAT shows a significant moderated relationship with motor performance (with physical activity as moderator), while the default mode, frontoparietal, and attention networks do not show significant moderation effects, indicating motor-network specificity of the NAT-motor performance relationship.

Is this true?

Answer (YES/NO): NO